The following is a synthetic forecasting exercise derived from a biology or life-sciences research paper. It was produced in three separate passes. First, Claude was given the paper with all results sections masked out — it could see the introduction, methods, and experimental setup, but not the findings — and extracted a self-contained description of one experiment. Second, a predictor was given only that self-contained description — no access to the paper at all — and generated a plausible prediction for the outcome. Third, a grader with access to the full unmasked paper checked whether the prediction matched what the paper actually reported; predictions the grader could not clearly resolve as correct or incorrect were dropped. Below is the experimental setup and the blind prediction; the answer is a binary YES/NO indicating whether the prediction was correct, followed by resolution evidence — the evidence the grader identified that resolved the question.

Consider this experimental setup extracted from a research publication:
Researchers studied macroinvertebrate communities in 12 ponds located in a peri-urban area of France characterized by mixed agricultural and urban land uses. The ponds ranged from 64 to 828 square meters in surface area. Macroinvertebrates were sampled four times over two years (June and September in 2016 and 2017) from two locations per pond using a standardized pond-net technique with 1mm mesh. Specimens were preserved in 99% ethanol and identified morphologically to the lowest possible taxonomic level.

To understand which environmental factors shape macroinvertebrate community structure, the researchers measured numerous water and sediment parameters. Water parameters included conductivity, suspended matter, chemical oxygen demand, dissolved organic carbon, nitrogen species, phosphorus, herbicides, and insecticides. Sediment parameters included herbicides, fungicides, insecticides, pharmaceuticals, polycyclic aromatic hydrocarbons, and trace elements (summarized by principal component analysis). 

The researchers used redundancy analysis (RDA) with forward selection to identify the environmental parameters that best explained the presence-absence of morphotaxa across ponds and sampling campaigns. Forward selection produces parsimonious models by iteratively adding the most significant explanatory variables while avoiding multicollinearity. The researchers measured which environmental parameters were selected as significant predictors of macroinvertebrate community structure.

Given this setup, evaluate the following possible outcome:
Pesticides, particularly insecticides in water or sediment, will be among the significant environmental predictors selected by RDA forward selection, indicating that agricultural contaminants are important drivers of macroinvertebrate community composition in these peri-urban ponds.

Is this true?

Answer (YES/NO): NO